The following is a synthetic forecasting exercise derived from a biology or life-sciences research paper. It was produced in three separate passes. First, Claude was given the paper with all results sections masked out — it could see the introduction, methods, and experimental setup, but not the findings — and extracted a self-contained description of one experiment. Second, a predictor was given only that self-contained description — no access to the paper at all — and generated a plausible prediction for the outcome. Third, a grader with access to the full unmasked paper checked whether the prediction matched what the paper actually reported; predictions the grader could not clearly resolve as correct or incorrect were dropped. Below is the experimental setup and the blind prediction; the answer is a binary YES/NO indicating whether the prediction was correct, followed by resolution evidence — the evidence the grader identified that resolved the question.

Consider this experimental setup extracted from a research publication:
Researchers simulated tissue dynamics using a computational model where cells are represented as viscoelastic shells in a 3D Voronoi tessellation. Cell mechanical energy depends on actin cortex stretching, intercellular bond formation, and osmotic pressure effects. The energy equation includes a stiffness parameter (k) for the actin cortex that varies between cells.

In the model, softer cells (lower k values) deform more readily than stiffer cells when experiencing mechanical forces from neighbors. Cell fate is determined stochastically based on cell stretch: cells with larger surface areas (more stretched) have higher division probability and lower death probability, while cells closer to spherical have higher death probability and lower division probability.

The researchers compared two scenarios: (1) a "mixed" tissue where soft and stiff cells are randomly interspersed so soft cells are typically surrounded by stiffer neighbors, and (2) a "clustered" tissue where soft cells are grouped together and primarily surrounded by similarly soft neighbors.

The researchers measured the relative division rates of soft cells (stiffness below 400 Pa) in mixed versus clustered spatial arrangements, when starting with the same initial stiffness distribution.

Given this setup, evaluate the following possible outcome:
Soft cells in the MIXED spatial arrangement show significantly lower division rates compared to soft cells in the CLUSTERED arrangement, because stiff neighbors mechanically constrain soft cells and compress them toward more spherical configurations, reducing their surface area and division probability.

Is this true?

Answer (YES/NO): YES